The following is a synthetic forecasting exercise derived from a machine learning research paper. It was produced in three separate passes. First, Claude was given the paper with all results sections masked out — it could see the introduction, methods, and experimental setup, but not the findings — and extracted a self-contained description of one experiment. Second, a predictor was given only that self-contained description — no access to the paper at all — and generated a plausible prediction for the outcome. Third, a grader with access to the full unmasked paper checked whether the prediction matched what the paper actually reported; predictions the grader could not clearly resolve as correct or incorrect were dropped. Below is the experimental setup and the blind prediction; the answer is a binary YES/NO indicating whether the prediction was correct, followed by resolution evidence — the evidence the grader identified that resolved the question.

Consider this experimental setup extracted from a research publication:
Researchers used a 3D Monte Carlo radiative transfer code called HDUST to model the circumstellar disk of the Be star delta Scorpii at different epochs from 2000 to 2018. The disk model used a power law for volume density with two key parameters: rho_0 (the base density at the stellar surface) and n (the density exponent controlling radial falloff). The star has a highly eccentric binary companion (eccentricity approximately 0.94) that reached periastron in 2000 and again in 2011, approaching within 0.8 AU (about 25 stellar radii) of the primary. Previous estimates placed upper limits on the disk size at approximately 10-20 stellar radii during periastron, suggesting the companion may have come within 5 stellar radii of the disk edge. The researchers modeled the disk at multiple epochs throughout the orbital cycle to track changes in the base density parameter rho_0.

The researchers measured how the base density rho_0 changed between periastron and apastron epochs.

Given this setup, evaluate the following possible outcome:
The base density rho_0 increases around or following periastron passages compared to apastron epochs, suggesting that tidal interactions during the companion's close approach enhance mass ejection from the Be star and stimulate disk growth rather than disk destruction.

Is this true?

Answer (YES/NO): YES